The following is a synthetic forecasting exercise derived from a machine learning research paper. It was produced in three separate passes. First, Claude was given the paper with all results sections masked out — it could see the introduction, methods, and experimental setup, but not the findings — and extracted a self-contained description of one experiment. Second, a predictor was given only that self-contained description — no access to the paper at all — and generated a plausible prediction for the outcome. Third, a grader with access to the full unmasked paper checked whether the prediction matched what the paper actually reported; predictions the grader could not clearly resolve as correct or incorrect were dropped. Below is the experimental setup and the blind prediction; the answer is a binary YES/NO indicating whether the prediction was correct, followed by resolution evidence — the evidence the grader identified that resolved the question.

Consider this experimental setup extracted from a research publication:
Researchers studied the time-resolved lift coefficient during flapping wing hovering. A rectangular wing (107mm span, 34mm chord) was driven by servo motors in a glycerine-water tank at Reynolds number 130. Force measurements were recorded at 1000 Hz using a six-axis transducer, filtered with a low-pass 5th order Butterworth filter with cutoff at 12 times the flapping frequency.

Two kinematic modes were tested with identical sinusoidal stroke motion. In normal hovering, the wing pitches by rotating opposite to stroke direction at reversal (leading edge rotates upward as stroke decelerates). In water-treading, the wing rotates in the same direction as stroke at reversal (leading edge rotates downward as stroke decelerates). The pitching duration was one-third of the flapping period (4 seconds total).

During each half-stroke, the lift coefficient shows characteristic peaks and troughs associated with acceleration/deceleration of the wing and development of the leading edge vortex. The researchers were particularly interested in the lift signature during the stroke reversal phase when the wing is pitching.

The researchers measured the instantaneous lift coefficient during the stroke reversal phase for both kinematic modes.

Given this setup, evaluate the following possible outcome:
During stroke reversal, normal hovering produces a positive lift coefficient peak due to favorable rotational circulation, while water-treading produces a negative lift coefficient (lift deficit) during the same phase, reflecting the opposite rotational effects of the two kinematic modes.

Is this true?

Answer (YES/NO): NO